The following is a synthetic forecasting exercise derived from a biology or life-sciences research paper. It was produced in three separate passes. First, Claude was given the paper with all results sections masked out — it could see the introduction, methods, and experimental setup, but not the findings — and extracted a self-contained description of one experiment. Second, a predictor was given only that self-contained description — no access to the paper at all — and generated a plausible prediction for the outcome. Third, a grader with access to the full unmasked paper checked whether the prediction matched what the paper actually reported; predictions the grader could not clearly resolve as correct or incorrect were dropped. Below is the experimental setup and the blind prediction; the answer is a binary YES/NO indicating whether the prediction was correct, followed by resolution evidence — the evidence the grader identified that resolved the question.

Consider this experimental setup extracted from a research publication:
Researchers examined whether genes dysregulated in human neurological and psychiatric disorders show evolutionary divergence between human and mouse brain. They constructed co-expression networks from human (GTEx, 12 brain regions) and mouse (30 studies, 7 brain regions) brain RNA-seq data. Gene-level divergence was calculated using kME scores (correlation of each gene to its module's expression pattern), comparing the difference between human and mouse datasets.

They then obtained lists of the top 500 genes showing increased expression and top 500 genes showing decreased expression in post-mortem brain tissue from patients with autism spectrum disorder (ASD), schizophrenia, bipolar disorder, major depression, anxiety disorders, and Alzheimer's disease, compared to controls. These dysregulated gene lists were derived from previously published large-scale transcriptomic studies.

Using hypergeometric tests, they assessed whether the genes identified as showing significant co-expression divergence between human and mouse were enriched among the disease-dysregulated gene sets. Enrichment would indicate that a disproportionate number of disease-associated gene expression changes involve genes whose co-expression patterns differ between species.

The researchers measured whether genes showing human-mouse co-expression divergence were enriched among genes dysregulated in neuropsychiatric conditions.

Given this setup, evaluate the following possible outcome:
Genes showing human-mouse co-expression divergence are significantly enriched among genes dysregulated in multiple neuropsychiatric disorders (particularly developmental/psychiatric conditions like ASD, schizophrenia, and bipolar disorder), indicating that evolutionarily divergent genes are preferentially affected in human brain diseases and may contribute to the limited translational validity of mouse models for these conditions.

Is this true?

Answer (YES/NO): YES